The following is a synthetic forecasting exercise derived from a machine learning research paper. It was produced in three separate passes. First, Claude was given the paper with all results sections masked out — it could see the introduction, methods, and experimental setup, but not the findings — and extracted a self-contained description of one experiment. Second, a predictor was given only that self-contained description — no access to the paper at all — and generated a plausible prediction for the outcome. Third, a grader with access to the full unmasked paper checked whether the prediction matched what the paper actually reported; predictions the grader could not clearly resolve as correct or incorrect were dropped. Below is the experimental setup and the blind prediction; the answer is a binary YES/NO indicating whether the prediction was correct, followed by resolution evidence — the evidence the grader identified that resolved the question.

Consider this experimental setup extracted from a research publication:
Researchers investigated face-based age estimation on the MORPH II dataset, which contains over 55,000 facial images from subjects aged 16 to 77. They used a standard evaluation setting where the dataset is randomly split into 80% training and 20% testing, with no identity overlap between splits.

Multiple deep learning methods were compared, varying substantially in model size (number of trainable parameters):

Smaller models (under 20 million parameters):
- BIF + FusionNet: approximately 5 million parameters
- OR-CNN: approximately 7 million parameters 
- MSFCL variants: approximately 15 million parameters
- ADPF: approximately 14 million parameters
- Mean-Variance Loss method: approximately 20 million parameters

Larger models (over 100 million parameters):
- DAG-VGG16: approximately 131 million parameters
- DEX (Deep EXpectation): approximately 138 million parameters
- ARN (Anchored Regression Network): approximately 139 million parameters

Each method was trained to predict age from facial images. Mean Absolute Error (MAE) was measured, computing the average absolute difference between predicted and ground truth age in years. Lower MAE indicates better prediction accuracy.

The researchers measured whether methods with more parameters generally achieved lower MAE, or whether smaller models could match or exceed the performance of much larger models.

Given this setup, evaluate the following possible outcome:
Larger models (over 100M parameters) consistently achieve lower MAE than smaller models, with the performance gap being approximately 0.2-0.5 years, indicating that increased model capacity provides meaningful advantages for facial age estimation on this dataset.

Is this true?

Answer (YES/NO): NO